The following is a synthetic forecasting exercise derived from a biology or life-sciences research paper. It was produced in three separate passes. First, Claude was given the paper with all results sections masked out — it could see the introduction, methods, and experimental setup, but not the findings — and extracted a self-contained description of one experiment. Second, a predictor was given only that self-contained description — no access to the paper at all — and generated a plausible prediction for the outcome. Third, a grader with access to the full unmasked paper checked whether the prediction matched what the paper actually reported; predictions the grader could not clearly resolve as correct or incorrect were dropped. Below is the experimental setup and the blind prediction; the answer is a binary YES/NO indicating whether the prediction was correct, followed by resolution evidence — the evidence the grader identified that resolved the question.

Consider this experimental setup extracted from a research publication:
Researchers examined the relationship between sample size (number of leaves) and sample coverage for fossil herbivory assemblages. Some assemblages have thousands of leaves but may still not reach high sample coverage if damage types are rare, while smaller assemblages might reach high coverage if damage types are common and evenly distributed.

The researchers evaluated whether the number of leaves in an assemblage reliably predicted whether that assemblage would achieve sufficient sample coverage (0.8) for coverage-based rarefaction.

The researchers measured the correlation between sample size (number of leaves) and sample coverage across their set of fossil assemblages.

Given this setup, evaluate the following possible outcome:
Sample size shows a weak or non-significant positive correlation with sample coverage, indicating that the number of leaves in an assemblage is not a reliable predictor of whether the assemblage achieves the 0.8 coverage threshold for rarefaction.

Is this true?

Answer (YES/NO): YES